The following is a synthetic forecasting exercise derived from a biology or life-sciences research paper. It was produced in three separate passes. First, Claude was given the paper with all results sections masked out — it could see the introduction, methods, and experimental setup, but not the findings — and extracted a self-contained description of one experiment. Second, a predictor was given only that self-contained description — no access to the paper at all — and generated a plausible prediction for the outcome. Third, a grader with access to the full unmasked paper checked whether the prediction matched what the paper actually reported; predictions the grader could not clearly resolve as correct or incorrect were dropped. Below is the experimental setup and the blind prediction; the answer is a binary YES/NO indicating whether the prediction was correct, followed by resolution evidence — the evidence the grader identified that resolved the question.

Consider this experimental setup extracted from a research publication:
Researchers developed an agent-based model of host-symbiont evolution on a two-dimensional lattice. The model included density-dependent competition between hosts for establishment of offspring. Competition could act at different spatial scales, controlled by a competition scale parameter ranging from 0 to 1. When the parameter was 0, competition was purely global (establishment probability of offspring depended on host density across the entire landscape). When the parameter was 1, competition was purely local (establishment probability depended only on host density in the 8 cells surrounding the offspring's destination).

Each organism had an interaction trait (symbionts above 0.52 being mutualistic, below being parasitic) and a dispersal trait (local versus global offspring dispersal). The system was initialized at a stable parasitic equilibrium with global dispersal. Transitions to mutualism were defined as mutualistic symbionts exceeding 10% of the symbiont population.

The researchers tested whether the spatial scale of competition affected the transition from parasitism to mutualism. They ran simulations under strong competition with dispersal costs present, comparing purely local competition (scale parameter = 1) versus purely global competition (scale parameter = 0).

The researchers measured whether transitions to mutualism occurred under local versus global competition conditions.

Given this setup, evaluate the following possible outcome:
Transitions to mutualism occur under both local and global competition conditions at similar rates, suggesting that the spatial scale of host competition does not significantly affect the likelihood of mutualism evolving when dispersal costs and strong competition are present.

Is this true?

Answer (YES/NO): NO